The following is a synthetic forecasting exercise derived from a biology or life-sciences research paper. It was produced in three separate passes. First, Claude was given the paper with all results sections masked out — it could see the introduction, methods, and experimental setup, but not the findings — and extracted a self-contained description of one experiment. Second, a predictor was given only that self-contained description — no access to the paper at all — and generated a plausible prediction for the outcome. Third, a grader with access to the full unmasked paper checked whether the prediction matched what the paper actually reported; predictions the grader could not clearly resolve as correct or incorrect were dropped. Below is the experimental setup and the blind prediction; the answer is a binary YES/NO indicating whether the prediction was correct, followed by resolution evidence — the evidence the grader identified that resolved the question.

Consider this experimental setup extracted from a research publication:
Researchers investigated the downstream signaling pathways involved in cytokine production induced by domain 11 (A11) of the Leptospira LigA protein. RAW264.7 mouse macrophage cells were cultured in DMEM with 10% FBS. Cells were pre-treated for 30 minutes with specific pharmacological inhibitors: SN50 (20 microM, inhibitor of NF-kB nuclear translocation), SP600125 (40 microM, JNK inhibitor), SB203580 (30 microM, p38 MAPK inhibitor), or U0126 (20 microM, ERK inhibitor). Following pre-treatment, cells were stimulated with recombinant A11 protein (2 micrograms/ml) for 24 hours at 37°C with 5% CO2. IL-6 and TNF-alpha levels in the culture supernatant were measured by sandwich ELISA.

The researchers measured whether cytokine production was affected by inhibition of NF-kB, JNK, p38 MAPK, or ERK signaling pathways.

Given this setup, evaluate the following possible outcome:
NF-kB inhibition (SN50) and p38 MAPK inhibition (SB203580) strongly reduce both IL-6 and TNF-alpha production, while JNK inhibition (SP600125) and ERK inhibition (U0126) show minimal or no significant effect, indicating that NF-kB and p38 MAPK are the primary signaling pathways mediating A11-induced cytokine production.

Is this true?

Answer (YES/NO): NO